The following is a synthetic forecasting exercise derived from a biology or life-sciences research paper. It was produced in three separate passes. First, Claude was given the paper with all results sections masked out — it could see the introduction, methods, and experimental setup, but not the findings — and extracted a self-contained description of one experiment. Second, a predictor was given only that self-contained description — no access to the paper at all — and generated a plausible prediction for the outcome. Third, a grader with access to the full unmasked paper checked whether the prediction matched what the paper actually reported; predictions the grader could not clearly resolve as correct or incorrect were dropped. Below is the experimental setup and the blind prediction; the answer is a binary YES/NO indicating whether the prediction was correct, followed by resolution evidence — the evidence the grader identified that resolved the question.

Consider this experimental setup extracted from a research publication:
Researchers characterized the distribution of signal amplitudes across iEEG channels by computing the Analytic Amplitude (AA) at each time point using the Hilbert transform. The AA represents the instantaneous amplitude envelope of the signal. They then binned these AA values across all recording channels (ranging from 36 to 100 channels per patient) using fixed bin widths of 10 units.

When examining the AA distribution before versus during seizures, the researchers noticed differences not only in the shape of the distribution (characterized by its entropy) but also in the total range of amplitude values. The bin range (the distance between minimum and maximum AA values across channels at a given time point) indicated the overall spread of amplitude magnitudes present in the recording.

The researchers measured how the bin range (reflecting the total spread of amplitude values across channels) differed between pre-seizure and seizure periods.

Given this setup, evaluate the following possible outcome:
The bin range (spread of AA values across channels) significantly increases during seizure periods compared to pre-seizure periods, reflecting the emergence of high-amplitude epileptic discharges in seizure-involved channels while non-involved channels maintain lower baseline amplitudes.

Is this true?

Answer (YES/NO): YES